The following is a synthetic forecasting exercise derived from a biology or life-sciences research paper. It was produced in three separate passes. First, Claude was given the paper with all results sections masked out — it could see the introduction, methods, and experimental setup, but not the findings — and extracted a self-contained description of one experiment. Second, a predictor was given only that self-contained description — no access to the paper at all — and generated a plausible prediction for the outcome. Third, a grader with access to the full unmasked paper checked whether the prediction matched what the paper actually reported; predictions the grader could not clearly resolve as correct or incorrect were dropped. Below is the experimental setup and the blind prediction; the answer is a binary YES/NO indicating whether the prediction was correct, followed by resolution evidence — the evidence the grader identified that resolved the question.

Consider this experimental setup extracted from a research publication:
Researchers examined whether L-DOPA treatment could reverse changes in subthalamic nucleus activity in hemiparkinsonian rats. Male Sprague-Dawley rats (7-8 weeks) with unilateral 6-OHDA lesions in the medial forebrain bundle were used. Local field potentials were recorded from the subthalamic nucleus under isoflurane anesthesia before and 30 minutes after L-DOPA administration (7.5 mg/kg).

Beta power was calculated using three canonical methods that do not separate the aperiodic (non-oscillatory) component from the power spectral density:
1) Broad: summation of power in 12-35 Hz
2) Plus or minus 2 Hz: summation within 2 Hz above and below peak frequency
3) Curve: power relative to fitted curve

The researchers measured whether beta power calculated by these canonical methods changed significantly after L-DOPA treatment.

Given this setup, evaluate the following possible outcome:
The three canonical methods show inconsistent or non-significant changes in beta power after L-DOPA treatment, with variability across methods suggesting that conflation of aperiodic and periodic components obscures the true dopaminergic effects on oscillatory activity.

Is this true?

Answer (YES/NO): YES